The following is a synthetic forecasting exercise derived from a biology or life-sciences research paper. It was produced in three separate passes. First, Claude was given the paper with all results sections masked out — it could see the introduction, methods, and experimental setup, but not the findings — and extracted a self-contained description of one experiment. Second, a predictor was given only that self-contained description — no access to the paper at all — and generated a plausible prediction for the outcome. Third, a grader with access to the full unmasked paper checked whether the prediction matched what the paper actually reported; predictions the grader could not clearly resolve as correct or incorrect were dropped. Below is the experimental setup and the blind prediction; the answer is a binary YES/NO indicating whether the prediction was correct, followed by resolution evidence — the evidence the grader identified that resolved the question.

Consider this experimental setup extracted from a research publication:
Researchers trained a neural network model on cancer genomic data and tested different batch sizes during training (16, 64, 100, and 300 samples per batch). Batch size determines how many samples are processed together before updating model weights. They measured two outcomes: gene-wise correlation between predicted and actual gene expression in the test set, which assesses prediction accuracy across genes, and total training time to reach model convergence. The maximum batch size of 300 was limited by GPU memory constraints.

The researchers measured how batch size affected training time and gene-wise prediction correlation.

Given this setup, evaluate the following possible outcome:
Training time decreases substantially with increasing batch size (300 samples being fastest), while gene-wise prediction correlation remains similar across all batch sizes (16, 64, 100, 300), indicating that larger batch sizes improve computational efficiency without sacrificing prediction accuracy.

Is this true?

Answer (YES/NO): NO